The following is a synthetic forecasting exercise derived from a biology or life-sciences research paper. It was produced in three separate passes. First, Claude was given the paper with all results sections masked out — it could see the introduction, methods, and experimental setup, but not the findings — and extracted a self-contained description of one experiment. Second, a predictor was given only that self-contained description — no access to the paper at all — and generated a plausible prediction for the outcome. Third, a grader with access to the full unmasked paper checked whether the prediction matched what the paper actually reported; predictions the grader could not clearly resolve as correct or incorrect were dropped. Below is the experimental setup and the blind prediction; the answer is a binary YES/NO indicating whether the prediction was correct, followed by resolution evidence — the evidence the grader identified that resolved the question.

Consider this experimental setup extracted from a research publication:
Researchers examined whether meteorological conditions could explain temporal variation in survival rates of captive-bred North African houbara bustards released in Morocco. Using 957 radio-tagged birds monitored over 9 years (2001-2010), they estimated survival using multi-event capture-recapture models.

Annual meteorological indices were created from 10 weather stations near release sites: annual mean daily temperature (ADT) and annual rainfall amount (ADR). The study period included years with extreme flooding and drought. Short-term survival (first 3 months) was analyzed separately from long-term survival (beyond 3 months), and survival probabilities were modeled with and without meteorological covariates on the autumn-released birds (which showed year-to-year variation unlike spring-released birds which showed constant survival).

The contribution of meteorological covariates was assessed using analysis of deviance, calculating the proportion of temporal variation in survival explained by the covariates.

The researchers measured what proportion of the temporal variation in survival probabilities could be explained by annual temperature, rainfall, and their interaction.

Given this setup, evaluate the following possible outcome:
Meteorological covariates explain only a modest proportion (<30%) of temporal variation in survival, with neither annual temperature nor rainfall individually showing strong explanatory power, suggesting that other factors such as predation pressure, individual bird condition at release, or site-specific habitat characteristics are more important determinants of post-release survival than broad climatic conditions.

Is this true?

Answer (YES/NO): NO